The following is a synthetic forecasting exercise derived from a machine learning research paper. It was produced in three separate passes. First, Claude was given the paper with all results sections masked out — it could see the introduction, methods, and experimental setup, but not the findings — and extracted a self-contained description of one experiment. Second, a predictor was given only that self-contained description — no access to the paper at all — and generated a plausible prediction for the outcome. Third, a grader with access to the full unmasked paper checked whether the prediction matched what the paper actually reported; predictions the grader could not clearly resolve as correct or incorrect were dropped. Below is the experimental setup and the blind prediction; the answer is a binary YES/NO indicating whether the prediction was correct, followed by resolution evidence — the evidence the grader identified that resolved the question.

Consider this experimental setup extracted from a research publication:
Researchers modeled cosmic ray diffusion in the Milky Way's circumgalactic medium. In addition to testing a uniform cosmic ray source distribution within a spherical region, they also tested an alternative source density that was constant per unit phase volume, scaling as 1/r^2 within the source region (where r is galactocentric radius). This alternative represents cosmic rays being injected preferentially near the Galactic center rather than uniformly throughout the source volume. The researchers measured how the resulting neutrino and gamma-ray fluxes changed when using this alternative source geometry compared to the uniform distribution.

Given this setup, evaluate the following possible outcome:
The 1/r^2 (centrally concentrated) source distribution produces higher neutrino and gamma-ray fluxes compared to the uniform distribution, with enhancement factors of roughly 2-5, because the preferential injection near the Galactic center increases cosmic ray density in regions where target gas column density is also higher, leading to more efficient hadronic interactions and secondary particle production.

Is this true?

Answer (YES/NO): NO